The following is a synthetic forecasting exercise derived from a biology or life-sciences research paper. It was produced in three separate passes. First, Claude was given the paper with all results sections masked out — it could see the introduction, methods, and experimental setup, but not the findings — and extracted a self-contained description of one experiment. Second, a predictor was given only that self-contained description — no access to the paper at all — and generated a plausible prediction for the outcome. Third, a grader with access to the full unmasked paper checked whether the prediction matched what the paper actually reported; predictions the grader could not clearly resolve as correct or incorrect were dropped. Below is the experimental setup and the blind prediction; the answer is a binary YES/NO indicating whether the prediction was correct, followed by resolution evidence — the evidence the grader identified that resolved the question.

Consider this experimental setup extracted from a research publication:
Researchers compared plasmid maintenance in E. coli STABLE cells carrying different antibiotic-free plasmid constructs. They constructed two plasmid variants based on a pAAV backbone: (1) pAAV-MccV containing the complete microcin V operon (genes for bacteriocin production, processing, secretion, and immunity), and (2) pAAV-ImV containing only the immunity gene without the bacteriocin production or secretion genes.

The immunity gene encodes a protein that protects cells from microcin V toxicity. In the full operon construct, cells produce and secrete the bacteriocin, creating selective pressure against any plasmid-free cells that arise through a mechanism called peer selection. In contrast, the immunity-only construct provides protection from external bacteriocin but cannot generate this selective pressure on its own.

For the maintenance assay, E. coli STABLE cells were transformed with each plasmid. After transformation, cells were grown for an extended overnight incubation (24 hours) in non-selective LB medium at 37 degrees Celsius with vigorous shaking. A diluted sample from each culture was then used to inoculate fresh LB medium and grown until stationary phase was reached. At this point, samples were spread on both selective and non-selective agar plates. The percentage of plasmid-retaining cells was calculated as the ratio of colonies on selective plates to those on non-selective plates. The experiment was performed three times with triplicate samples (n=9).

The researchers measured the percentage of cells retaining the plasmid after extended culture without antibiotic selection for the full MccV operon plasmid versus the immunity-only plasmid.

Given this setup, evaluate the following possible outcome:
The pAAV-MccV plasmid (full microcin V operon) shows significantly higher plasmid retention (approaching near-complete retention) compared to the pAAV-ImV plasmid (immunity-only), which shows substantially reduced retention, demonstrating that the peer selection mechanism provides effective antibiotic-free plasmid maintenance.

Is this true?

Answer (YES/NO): NO